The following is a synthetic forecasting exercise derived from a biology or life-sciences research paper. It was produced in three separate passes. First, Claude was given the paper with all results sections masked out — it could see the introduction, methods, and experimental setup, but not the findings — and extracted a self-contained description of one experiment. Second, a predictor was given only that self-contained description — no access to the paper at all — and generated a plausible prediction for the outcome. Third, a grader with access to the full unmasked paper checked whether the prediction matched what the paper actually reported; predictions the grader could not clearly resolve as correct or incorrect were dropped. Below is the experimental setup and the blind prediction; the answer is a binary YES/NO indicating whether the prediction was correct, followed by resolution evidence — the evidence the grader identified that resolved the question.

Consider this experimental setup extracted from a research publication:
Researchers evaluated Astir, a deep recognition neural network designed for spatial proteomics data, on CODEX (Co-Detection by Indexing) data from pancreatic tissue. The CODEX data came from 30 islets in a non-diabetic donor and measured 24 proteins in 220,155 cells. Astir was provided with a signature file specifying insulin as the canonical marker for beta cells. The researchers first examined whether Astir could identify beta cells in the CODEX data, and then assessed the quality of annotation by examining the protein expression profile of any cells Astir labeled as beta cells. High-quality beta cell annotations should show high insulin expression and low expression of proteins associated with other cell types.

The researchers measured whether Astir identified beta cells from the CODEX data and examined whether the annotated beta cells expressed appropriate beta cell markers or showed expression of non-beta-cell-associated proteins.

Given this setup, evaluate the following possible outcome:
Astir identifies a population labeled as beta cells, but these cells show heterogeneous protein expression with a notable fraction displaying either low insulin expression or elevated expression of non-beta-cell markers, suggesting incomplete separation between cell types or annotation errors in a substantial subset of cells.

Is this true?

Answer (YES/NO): YES